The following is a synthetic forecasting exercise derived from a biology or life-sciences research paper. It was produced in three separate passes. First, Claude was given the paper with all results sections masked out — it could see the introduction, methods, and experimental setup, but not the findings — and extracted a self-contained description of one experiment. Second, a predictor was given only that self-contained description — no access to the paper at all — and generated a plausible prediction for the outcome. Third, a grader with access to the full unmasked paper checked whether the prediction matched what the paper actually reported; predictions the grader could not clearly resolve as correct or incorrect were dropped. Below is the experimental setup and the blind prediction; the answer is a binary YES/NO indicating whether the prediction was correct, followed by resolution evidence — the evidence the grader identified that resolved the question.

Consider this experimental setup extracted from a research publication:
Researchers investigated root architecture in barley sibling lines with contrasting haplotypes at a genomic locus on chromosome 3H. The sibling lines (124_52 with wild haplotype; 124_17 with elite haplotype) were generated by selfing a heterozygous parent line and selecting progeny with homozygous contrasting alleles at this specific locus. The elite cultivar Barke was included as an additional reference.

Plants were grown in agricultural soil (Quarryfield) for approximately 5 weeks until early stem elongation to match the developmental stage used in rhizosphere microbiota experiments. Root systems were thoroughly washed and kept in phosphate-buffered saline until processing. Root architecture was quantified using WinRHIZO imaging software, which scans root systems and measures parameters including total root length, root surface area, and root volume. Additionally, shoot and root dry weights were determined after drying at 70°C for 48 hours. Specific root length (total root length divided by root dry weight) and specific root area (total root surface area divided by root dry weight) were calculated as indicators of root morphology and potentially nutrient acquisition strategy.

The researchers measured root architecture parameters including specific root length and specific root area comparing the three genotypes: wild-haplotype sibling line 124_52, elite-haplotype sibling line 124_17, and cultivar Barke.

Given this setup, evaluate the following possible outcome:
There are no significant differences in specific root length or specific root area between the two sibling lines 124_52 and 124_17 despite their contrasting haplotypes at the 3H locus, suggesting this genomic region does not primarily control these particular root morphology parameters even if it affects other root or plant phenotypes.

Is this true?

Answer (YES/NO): YES